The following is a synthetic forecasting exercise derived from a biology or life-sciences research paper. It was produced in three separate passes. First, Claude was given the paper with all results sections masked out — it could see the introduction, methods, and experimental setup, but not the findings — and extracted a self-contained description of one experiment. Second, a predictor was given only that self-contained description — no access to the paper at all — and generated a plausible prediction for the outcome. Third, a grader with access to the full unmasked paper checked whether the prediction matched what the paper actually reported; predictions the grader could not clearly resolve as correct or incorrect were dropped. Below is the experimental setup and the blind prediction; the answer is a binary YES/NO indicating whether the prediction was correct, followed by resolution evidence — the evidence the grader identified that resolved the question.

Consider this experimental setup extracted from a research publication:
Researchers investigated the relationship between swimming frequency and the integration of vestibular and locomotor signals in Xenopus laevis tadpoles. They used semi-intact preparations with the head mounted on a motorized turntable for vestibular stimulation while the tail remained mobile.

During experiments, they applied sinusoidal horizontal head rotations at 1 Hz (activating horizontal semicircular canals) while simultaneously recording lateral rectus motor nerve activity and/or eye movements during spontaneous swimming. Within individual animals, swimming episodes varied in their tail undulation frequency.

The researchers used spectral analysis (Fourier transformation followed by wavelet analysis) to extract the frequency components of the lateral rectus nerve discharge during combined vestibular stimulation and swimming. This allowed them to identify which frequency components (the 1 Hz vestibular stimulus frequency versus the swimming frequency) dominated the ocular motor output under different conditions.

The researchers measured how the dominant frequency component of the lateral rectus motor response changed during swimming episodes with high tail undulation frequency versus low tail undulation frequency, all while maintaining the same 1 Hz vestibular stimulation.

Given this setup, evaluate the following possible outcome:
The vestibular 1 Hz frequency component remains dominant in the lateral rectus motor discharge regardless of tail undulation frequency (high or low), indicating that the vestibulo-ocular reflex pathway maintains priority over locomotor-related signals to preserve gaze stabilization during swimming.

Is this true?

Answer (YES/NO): NO